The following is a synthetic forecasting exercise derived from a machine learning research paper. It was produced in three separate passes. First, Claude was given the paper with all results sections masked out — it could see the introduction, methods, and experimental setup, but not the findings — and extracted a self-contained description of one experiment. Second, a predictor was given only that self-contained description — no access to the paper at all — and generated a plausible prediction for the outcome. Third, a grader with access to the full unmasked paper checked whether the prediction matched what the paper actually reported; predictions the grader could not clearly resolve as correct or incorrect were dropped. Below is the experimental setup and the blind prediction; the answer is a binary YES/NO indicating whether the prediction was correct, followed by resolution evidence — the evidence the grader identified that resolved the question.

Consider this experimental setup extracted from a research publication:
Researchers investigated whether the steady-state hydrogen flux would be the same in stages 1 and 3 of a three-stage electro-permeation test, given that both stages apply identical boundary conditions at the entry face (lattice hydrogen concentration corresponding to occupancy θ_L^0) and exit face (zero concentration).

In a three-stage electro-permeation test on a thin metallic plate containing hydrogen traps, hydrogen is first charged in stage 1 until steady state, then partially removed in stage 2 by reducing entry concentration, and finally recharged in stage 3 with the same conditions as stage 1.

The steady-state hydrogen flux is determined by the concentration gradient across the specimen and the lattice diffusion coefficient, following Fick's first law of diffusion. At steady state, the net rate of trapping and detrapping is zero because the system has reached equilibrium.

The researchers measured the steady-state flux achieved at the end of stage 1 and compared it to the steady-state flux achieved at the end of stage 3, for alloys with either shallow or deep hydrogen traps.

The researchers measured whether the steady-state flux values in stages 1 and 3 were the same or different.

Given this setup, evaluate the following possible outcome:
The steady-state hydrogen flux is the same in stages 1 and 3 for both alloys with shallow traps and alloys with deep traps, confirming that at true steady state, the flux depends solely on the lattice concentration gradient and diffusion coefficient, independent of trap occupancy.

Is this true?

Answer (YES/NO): YES